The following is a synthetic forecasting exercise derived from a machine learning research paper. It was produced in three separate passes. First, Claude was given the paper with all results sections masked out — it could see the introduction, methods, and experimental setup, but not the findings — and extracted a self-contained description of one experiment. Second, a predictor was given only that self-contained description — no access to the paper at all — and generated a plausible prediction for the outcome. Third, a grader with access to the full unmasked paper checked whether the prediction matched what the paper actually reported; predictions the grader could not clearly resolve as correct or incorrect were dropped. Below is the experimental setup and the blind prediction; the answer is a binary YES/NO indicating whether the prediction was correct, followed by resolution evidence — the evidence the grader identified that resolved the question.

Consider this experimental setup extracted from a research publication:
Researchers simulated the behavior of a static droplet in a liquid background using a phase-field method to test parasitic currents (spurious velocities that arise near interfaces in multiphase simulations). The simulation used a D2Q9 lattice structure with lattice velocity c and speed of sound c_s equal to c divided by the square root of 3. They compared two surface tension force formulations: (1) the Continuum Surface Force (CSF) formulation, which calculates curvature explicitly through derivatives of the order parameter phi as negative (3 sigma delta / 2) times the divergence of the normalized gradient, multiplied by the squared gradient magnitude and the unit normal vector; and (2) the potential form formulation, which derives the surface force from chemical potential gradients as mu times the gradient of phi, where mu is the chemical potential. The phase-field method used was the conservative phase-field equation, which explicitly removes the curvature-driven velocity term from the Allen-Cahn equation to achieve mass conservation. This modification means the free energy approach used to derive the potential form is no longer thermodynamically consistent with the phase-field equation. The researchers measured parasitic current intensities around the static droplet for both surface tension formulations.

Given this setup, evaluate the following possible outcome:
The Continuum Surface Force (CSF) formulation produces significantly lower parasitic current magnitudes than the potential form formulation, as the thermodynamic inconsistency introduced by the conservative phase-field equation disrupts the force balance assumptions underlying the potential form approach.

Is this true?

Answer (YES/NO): YES